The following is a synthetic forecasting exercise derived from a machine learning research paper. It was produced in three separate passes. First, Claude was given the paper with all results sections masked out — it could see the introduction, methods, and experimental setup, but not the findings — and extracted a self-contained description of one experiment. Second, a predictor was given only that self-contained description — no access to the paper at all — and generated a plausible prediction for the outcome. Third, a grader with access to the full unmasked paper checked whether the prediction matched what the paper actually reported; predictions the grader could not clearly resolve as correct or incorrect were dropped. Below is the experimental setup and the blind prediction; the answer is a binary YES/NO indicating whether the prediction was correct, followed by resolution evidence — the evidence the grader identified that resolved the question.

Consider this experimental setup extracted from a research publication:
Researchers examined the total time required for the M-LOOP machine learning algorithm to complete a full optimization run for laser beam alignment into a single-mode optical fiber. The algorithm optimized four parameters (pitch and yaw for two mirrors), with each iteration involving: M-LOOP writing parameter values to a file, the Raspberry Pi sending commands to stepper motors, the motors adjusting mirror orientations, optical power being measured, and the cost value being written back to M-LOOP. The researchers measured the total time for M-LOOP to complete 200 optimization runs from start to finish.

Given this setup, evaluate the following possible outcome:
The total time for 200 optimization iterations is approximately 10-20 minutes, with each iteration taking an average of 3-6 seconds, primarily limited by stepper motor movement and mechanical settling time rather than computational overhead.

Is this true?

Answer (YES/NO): YES